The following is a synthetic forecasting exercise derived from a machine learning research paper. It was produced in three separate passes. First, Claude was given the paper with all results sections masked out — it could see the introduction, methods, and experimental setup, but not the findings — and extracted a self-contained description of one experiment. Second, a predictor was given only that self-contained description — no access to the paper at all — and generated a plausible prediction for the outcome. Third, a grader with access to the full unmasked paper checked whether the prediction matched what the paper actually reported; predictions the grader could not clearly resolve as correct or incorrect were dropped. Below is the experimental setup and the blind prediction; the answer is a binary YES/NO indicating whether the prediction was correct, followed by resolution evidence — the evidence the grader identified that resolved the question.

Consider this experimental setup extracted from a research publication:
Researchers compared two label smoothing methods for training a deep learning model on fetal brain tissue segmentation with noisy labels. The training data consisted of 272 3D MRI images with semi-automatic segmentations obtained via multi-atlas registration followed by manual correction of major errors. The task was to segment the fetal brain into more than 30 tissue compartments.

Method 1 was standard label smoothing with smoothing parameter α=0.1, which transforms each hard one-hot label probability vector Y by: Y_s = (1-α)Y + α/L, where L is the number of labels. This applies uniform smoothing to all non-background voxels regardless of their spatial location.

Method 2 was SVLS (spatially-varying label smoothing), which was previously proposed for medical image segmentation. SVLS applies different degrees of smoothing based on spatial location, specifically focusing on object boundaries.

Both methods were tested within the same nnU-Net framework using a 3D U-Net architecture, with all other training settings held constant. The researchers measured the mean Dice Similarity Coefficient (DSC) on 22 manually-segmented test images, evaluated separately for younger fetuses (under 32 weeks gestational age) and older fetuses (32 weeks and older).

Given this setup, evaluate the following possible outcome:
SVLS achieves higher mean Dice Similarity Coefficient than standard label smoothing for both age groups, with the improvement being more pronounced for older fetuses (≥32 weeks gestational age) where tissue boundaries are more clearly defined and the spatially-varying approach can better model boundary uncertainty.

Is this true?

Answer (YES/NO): NO